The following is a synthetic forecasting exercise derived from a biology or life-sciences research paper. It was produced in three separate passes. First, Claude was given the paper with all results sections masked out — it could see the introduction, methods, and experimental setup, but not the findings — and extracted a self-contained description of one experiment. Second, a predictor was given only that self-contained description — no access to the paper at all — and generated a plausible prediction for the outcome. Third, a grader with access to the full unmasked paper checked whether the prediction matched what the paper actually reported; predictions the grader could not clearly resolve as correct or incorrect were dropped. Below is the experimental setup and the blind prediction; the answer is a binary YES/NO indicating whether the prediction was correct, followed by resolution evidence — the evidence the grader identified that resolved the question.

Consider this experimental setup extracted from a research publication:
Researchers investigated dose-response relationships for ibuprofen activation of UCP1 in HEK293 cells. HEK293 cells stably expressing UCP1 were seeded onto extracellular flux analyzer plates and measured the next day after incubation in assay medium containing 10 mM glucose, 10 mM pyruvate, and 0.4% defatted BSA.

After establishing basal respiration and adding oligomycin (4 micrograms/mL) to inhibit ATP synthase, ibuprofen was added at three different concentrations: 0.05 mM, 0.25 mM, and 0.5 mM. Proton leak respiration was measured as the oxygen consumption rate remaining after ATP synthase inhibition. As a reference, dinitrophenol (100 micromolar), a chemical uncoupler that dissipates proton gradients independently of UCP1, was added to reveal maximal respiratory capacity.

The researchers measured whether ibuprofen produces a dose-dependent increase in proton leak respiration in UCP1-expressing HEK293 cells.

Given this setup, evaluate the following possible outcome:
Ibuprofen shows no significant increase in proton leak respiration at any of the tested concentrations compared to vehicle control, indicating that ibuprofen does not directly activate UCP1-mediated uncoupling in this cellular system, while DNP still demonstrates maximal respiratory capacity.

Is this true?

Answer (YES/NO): NO